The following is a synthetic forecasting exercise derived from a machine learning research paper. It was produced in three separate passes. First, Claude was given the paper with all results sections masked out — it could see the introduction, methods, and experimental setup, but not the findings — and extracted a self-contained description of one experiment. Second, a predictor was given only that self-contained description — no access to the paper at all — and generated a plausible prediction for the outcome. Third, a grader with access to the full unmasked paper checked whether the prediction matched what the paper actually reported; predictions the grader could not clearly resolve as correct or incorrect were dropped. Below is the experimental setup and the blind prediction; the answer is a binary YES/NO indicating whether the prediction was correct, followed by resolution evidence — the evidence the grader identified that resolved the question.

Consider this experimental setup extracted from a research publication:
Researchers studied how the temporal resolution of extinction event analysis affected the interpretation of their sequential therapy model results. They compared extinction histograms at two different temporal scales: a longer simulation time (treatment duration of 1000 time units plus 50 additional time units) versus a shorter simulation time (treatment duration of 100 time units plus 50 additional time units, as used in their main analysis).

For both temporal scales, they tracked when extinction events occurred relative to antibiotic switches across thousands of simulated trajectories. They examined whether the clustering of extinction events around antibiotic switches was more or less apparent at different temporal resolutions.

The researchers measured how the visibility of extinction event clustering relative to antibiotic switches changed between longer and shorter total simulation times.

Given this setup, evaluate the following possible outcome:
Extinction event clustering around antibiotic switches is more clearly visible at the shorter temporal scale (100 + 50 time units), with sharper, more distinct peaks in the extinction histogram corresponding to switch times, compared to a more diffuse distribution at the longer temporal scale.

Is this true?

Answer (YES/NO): NO